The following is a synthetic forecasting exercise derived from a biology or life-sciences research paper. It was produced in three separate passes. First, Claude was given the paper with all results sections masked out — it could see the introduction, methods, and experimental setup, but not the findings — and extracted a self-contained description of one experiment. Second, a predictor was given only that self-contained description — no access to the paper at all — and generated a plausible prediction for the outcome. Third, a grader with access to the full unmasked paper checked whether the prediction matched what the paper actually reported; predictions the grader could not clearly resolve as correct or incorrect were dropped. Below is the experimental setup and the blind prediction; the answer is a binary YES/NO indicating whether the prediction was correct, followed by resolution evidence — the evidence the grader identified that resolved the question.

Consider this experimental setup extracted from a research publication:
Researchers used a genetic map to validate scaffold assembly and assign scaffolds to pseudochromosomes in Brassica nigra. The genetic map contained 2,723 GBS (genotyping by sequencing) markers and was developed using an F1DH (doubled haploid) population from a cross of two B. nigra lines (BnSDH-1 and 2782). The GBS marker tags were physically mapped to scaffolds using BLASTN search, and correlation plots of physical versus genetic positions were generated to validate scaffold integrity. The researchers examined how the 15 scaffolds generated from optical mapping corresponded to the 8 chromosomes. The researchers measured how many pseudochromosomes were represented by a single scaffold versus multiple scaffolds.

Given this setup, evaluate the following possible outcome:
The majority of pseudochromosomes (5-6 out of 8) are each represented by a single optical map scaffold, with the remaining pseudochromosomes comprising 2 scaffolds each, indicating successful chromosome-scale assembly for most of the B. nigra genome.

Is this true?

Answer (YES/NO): NO